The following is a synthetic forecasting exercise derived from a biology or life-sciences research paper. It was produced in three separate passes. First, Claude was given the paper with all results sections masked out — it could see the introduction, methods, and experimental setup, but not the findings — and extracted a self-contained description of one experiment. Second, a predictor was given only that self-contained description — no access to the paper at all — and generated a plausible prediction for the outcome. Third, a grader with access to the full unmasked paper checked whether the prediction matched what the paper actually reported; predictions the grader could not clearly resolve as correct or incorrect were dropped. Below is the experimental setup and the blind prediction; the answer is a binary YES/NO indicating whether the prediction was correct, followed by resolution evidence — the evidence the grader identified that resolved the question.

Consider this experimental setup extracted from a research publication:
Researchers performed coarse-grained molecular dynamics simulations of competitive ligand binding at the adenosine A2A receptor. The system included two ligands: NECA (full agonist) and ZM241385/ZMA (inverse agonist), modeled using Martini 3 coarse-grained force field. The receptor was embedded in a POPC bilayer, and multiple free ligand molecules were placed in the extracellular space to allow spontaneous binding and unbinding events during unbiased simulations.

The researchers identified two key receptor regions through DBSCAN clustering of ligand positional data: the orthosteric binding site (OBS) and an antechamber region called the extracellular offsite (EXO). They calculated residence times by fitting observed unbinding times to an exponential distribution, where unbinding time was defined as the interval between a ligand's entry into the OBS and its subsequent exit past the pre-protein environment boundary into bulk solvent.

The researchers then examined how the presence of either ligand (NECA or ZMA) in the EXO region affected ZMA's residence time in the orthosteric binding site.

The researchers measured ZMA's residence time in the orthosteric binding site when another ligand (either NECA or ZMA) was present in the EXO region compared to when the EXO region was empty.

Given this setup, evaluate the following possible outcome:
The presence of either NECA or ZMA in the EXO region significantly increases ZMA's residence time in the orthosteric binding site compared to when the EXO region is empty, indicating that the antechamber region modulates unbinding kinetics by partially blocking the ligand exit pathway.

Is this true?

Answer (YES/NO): YES